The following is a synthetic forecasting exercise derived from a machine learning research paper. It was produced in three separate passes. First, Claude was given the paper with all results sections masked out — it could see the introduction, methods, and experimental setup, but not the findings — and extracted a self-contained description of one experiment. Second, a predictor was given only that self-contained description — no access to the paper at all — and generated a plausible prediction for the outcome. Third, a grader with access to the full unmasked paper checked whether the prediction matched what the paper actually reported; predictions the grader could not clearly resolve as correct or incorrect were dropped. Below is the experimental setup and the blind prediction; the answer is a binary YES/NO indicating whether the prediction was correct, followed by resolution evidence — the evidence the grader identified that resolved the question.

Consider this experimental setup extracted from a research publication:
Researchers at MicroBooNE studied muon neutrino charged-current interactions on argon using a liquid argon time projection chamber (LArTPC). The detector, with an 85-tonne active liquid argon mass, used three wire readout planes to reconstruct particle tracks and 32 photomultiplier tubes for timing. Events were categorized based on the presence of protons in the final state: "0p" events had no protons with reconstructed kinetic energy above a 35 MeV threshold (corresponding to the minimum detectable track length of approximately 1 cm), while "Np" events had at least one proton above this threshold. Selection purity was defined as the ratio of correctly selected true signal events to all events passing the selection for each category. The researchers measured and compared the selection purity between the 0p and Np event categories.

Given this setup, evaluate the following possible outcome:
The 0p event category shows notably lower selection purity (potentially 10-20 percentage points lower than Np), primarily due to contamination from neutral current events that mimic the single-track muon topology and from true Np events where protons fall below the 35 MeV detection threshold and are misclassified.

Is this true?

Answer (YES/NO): NO